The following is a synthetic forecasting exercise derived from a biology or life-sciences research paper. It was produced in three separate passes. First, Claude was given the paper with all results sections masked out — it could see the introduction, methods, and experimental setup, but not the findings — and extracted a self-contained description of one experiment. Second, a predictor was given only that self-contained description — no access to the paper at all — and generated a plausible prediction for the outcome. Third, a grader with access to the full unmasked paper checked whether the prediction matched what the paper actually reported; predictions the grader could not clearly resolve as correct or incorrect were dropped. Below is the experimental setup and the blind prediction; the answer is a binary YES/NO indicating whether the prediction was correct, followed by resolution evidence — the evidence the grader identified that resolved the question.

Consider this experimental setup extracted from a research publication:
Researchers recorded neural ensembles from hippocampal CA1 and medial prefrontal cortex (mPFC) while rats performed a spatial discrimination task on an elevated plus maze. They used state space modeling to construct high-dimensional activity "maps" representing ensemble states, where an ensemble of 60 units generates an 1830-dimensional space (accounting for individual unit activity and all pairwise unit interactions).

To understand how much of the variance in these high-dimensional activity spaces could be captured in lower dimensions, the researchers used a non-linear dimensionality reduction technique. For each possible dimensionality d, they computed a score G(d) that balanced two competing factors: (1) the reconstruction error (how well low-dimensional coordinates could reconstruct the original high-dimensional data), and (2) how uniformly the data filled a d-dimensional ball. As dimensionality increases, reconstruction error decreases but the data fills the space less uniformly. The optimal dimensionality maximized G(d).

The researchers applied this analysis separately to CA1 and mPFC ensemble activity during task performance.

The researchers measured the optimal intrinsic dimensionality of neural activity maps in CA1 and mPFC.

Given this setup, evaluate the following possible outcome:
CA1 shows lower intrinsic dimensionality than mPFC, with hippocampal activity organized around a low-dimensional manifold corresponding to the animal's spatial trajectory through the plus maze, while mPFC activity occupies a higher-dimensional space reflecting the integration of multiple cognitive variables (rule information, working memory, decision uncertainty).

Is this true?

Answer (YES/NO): NO